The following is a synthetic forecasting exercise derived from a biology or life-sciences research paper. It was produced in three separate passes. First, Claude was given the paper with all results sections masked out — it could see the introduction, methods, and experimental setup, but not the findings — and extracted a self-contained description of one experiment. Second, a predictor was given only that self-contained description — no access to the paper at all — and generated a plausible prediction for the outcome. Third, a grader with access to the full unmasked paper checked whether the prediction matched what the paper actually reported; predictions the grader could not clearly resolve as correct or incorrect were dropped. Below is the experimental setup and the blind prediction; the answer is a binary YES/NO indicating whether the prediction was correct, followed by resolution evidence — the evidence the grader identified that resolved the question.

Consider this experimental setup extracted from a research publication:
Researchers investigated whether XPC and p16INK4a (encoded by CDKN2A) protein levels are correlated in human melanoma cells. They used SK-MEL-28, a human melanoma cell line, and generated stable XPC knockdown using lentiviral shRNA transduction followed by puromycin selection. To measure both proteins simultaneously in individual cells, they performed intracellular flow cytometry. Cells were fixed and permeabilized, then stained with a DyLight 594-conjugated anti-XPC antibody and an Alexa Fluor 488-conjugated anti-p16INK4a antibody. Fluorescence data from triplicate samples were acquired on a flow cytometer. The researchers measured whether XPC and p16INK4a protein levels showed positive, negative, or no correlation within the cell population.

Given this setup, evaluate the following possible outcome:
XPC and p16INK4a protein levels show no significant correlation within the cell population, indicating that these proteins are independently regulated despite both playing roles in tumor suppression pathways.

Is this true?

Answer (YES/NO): NO